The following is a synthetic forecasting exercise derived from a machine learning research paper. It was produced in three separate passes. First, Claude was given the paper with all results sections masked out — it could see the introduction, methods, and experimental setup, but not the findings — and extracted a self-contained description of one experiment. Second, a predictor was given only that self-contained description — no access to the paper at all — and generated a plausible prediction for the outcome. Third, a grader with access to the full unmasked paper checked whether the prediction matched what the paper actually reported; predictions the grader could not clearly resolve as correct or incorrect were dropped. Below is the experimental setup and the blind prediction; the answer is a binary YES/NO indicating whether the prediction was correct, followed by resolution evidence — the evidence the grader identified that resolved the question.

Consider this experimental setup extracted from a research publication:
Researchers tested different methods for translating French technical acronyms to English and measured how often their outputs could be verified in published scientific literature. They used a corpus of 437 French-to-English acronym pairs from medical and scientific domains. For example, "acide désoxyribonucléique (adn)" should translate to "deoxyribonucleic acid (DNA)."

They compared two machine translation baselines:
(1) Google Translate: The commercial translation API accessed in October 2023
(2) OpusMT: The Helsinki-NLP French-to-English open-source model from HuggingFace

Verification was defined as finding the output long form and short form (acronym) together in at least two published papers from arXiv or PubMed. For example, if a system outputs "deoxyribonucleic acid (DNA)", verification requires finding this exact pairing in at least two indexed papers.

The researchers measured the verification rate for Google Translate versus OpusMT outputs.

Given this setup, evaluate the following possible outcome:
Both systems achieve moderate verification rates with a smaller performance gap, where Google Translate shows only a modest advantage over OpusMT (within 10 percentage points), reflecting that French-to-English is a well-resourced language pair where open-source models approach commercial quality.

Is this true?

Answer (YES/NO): NO